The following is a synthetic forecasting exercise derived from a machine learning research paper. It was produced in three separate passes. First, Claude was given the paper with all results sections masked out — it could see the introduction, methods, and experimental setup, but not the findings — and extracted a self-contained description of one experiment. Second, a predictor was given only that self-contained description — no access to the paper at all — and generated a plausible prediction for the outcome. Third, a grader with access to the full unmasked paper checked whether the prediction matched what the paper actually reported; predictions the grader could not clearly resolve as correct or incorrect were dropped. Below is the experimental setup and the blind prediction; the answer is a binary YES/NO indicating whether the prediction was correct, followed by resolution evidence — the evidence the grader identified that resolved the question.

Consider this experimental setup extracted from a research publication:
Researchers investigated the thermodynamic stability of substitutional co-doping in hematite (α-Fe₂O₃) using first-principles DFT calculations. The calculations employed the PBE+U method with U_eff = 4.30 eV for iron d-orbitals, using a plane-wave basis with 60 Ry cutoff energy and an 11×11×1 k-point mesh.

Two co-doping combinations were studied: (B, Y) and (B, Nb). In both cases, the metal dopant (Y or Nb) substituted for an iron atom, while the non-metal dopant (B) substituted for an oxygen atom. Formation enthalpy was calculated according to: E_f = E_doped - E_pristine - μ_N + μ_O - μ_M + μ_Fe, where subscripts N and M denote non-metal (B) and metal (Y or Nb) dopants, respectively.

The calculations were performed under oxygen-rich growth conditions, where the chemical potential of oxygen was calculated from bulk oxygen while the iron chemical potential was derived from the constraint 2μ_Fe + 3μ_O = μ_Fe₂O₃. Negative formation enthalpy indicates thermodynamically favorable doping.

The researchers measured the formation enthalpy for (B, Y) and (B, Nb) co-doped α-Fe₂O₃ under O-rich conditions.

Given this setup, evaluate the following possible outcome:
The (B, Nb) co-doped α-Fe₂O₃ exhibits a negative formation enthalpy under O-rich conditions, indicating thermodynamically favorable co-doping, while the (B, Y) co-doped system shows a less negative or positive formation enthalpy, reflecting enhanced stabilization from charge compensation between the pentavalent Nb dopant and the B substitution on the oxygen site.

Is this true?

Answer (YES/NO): YES